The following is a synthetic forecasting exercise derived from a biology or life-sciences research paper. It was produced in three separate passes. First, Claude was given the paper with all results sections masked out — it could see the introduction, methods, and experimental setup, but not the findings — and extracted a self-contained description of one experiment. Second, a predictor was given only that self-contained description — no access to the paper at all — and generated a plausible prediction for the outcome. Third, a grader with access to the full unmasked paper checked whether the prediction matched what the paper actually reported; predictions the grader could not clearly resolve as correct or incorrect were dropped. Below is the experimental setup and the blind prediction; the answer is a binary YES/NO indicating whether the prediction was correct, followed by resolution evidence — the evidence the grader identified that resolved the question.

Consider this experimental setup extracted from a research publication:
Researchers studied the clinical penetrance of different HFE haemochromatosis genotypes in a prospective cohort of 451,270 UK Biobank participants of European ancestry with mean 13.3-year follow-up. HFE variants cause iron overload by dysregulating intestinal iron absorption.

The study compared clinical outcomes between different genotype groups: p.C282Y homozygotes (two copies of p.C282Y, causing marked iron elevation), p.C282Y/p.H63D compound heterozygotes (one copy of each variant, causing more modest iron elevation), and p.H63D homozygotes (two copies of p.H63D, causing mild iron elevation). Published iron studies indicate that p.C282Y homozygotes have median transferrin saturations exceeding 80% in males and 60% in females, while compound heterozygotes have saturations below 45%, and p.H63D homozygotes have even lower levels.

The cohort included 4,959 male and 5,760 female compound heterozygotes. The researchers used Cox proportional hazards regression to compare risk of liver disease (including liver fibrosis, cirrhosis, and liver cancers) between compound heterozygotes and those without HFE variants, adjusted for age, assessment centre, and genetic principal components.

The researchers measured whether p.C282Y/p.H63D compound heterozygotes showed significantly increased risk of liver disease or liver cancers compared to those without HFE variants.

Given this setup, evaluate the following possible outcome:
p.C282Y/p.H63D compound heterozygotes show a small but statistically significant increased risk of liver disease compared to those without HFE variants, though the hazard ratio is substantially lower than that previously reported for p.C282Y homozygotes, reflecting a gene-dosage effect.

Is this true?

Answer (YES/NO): NO